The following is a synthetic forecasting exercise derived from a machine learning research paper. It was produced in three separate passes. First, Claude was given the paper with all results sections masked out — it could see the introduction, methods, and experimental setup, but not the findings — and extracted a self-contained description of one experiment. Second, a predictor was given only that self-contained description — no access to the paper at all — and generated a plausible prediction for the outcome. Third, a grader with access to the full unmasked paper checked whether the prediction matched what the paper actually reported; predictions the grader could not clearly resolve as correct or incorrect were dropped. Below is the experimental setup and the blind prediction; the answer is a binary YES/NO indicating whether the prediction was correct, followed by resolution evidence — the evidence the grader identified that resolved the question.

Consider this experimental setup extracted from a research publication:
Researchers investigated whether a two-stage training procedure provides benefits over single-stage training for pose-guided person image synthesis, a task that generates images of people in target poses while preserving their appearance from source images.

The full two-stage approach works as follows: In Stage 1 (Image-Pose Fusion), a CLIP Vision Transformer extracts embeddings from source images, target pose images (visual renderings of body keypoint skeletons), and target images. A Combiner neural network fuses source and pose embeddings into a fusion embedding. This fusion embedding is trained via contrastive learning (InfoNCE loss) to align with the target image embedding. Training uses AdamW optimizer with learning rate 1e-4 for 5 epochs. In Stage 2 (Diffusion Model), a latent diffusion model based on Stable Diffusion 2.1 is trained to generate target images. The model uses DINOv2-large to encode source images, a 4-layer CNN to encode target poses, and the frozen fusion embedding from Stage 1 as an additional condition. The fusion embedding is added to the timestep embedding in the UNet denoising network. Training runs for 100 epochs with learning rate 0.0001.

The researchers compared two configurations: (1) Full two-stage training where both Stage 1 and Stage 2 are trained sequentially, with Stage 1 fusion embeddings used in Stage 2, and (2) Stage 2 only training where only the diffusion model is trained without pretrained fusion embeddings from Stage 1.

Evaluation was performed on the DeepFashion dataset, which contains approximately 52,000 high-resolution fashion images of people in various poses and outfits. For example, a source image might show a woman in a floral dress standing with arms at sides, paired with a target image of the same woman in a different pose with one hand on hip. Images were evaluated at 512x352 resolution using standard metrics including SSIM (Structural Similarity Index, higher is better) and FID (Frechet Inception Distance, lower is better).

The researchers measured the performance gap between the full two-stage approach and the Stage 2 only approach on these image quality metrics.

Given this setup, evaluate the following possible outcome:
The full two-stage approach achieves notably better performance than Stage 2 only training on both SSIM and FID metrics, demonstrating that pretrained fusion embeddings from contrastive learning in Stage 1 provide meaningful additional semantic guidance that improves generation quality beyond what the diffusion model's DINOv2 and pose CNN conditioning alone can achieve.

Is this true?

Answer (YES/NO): NO